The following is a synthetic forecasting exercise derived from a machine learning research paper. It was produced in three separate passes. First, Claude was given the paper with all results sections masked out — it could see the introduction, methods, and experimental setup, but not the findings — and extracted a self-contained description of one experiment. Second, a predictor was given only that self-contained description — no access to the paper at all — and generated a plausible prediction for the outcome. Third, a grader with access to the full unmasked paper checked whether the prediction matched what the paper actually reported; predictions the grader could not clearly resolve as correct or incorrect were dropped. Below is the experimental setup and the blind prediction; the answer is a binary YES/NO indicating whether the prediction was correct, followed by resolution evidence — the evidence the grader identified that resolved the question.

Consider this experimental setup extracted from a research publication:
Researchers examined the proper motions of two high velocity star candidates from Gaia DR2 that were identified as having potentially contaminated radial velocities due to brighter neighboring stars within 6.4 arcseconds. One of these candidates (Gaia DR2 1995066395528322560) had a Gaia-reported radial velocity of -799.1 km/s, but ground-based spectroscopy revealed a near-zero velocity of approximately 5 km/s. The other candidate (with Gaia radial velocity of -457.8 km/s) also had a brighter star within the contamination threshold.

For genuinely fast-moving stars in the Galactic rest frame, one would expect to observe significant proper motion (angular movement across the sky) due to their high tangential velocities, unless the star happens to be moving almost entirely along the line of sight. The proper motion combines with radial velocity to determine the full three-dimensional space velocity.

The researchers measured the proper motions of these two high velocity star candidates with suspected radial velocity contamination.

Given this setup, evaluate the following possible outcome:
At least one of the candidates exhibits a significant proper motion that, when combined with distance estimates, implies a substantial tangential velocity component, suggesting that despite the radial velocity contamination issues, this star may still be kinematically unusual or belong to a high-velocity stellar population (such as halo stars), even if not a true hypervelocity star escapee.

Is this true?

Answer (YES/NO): NO